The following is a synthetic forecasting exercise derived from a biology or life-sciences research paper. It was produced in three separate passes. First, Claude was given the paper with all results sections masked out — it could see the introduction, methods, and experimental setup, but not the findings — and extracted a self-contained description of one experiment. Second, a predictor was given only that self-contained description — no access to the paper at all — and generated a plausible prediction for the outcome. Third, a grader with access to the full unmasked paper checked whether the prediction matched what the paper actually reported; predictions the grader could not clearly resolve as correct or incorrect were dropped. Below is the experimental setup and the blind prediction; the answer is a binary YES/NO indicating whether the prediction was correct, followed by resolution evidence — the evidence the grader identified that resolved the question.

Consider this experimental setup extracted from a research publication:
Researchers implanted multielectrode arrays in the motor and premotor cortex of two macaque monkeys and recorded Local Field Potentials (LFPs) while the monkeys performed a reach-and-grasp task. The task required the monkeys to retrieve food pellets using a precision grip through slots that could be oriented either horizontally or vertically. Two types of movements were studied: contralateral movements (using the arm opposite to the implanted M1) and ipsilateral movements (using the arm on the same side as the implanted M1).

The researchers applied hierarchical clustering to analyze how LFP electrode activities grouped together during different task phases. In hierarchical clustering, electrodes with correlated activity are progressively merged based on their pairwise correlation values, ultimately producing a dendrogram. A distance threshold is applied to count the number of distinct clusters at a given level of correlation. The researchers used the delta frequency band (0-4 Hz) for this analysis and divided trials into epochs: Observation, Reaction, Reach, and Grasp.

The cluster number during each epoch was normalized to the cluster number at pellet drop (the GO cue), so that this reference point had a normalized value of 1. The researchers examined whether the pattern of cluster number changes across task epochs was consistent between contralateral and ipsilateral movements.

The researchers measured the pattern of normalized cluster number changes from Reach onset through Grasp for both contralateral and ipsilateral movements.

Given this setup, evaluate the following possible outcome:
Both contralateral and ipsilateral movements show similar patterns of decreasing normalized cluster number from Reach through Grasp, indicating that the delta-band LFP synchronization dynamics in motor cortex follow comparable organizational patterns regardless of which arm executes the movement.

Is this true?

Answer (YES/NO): NO